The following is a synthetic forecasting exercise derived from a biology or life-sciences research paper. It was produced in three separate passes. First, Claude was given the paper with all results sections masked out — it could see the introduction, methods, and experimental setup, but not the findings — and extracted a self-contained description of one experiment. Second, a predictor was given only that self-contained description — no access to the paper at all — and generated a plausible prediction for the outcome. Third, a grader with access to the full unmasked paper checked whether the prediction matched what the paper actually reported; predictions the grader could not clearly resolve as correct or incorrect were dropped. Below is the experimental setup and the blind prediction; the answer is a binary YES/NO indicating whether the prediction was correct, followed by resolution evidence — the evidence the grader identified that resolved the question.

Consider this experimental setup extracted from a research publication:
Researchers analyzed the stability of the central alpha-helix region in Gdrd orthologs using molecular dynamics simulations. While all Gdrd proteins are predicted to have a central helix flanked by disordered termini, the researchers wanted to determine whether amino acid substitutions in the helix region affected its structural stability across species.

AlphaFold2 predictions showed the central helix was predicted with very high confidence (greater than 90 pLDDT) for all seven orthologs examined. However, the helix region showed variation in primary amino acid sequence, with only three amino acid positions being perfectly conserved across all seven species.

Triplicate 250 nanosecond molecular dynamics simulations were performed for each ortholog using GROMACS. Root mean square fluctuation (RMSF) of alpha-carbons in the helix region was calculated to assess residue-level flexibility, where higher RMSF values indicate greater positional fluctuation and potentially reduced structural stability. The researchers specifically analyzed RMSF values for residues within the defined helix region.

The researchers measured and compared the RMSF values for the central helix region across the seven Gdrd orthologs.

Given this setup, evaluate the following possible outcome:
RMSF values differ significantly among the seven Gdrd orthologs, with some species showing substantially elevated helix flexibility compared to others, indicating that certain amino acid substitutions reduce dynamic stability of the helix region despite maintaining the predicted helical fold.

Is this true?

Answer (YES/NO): NO